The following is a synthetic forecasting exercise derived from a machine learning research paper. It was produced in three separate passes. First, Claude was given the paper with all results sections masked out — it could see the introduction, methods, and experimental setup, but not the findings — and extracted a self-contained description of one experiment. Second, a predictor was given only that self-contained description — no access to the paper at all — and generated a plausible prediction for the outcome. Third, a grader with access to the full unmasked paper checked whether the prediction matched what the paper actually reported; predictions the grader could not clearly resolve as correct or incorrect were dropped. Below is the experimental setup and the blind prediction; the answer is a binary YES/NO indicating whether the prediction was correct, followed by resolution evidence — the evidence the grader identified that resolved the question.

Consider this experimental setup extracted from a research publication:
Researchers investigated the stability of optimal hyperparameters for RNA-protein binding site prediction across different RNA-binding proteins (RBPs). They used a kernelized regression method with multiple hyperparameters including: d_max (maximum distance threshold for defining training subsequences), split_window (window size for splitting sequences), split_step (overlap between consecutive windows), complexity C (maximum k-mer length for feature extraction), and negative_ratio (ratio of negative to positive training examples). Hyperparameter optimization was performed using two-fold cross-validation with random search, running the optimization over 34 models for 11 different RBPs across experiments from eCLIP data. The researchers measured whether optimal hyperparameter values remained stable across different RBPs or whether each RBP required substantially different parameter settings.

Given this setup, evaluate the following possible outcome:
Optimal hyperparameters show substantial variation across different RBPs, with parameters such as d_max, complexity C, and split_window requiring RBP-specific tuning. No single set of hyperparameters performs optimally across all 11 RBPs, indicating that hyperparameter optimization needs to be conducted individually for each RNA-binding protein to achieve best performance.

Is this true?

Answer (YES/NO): NO